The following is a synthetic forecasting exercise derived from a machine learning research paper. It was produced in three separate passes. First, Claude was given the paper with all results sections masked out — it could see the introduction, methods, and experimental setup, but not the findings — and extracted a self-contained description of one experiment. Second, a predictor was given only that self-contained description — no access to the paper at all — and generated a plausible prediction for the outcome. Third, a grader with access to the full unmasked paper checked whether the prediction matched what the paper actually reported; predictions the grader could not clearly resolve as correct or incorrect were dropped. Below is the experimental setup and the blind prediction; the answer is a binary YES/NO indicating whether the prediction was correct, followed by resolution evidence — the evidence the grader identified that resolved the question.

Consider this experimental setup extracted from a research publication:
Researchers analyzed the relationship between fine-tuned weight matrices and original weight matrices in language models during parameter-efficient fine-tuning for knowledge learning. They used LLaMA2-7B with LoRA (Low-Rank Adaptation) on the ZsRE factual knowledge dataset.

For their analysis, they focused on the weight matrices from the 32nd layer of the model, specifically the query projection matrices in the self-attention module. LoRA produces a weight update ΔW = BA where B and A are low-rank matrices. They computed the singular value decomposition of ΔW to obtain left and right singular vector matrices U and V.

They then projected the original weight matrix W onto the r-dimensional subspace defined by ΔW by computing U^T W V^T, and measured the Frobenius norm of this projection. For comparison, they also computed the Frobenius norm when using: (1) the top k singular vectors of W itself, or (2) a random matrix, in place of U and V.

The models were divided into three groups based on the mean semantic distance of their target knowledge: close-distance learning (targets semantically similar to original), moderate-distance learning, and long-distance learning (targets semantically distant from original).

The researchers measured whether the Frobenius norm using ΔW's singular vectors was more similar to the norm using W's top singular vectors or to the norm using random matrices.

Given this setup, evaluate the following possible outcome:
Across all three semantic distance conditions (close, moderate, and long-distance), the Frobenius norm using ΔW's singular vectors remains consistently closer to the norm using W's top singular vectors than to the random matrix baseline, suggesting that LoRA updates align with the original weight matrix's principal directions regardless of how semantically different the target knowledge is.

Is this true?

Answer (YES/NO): NO